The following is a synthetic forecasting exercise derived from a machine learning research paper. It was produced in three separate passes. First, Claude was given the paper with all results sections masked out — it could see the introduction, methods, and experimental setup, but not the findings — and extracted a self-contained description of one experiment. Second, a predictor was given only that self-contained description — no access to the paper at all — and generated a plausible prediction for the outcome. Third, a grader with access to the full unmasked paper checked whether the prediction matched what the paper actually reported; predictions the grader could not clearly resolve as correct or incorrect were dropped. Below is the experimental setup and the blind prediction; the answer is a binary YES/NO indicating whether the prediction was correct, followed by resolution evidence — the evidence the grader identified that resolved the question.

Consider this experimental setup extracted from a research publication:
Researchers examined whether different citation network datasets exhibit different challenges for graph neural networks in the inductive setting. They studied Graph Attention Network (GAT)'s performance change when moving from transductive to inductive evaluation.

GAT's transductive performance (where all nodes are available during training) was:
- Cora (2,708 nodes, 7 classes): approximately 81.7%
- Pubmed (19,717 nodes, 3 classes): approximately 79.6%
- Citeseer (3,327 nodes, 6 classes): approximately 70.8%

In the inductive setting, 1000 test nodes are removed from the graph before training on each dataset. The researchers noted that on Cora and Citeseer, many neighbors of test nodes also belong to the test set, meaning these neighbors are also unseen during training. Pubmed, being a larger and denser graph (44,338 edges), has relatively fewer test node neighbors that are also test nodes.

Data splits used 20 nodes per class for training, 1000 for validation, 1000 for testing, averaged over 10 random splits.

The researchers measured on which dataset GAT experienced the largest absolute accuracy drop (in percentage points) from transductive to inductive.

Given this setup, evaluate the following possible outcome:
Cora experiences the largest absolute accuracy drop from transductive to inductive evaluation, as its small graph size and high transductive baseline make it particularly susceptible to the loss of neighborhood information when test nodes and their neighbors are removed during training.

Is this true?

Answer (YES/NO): YES